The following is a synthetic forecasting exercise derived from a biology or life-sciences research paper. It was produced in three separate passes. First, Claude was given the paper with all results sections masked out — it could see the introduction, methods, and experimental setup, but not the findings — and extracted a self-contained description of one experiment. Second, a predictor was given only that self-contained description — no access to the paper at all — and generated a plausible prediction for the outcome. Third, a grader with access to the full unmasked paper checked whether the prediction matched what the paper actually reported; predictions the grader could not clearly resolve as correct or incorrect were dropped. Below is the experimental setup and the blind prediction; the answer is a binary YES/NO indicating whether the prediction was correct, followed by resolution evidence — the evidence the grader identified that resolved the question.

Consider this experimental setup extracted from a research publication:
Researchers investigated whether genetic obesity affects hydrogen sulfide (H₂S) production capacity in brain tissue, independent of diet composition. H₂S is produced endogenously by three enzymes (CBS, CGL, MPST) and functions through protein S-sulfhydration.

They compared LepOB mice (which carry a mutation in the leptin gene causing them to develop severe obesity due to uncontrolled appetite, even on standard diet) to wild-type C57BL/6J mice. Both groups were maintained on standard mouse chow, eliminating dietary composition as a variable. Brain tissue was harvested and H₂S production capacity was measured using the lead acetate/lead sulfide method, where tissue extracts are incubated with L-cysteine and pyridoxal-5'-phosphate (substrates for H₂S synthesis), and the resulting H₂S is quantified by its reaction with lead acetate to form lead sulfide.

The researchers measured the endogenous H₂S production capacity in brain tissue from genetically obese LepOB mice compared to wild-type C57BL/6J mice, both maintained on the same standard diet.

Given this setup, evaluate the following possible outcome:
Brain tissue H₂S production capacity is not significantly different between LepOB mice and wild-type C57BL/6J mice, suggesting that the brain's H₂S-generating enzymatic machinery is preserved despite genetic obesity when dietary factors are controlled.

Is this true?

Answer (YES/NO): YES